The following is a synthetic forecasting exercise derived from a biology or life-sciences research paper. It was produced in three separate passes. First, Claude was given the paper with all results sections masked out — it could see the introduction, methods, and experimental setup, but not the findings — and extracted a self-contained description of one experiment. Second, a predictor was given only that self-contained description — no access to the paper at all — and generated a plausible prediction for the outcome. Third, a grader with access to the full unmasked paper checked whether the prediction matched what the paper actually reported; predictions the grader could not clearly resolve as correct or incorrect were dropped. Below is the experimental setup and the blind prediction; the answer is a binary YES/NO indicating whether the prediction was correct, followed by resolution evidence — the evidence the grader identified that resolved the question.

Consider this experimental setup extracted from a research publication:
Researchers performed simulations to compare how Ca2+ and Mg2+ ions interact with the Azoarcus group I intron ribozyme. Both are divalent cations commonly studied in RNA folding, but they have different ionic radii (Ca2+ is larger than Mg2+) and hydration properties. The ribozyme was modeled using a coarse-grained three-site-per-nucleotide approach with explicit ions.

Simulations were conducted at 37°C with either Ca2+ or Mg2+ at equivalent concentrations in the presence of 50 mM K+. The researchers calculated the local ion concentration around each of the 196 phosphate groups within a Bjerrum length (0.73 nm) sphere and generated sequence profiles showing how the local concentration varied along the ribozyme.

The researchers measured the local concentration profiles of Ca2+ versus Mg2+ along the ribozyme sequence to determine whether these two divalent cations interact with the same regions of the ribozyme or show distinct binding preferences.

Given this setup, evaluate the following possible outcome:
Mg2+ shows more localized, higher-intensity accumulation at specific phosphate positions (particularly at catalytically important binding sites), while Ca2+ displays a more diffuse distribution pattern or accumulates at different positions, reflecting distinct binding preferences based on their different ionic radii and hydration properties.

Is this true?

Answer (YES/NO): NO